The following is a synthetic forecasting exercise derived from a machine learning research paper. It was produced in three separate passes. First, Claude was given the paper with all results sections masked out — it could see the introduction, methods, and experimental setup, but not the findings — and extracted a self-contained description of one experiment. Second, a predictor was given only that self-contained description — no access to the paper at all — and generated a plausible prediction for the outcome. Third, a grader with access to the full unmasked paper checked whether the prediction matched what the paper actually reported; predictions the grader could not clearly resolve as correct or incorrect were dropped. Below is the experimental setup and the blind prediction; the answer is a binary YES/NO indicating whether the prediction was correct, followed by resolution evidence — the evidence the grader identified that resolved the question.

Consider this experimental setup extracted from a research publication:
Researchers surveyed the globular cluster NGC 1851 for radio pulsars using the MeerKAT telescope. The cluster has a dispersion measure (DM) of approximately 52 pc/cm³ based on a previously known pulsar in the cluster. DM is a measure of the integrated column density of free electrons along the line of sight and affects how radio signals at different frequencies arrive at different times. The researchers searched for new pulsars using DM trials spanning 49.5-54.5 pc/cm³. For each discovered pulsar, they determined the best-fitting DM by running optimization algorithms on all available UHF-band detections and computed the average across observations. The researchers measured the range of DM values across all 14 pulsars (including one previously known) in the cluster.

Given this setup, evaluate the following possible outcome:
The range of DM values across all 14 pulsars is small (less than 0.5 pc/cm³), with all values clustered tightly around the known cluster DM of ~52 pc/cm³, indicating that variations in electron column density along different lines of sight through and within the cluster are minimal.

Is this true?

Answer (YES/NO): NO